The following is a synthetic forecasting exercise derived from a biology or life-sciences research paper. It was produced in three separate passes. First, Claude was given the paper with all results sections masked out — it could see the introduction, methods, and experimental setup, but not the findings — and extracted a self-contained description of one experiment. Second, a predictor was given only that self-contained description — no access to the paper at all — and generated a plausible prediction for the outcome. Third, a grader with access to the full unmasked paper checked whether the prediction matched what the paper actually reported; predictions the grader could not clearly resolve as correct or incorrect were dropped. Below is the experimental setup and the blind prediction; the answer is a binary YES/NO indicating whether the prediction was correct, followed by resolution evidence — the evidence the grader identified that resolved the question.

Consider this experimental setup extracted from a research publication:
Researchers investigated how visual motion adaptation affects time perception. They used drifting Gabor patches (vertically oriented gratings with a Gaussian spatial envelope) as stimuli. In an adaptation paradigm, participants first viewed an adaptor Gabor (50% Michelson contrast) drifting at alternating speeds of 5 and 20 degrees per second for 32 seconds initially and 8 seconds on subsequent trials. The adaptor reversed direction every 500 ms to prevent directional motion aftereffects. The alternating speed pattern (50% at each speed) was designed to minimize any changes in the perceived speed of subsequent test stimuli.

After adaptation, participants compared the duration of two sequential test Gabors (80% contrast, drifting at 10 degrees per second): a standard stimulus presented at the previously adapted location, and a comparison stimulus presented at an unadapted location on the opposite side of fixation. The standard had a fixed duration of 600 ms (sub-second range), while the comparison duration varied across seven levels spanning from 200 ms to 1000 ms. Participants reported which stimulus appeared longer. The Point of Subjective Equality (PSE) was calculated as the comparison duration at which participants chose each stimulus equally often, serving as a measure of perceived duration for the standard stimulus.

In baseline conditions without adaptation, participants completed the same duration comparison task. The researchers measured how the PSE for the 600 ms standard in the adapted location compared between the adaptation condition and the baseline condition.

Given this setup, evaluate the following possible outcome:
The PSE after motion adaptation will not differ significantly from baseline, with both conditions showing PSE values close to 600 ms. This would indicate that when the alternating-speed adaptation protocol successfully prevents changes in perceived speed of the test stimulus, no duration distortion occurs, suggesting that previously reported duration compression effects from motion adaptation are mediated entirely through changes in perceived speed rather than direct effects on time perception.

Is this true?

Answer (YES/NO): NO